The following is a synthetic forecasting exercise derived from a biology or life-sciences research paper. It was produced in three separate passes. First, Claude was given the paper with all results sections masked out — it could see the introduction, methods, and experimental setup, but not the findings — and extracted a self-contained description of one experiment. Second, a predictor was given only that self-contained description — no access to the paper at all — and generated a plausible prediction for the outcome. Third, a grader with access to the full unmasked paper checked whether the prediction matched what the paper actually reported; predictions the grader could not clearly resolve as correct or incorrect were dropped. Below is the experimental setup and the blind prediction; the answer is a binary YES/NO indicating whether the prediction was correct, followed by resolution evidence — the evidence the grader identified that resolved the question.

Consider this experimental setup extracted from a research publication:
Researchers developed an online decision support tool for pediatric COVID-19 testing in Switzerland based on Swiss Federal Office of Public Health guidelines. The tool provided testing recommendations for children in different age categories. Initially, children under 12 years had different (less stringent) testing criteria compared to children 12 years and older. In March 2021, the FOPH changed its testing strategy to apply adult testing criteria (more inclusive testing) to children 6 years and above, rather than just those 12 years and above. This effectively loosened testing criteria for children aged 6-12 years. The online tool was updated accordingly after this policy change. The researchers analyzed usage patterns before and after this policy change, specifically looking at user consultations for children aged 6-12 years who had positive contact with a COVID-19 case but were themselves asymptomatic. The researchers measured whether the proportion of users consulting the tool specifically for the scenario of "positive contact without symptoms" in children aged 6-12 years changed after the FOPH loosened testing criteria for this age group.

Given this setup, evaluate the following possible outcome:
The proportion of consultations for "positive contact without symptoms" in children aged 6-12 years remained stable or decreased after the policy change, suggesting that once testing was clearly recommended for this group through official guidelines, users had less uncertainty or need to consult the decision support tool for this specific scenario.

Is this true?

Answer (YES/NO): NO